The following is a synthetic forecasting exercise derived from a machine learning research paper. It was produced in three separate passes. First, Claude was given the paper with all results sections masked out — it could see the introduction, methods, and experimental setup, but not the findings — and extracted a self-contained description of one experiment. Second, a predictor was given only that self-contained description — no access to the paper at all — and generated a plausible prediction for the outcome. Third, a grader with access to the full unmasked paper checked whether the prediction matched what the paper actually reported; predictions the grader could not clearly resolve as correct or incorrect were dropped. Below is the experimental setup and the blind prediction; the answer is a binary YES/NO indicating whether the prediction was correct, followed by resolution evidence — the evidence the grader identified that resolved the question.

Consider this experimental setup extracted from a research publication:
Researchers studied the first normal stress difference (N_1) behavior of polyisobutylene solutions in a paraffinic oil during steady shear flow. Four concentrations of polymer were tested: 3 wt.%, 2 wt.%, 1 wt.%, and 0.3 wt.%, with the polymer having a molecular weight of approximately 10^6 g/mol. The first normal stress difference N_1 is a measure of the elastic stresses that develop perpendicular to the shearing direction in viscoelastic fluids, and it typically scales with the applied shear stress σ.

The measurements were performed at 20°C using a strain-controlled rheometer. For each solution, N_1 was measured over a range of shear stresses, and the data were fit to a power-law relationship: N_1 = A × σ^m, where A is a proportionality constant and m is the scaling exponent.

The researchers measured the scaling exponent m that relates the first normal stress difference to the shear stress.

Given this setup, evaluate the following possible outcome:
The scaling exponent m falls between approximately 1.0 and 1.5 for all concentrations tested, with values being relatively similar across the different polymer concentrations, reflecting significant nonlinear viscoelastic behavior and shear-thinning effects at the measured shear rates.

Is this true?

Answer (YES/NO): NO